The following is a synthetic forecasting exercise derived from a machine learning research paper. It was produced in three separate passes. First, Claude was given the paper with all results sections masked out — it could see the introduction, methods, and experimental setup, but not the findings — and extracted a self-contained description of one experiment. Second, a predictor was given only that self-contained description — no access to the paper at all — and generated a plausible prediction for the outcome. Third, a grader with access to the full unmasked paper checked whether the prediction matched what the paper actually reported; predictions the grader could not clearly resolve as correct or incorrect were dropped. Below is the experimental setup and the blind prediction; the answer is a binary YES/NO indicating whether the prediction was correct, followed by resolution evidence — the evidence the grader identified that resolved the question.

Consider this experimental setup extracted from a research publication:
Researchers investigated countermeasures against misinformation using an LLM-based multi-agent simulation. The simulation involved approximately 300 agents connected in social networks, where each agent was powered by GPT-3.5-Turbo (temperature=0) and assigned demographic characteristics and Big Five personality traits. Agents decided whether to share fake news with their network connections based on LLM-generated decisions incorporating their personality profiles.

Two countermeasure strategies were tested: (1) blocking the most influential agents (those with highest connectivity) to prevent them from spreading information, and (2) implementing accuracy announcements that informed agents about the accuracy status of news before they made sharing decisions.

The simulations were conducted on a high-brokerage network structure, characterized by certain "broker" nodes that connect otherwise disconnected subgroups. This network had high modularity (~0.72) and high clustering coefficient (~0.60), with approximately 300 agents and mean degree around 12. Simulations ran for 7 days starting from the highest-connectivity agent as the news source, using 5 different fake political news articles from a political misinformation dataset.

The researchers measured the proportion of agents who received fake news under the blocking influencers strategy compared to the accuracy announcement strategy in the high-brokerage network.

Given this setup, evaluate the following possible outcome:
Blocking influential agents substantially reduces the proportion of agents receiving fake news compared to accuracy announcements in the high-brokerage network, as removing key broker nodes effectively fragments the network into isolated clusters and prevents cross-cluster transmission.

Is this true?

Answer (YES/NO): NO